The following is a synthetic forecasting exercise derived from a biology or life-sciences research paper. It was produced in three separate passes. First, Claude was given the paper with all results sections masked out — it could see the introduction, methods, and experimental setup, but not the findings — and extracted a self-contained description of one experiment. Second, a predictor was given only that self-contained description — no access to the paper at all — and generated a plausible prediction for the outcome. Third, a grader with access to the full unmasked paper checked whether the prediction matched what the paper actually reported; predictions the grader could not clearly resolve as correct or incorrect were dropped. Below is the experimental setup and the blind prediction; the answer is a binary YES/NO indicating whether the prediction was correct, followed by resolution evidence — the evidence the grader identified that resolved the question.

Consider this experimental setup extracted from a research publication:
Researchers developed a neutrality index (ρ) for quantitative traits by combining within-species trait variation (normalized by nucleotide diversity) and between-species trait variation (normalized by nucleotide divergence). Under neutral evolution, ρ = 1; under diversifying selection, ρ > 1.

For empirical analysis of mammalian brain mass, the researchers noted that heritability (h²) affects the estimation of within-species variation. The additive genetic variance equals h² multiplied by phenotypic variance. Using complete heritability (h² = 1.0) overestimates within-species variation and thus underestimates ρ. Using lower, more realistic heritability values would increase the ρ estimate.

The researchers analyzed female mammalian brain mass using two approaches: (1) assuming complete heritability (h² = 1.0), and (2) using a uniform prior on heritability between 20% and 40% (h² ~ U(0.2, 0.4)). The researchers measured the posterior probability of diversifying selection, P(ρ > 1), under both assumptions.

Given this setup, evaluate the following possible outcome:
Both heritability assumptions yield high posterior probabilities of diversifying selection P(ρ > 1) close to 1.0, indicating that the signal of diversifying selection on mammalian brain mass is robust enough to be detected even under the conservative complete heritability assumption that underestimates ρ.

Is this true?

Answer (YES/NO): YES